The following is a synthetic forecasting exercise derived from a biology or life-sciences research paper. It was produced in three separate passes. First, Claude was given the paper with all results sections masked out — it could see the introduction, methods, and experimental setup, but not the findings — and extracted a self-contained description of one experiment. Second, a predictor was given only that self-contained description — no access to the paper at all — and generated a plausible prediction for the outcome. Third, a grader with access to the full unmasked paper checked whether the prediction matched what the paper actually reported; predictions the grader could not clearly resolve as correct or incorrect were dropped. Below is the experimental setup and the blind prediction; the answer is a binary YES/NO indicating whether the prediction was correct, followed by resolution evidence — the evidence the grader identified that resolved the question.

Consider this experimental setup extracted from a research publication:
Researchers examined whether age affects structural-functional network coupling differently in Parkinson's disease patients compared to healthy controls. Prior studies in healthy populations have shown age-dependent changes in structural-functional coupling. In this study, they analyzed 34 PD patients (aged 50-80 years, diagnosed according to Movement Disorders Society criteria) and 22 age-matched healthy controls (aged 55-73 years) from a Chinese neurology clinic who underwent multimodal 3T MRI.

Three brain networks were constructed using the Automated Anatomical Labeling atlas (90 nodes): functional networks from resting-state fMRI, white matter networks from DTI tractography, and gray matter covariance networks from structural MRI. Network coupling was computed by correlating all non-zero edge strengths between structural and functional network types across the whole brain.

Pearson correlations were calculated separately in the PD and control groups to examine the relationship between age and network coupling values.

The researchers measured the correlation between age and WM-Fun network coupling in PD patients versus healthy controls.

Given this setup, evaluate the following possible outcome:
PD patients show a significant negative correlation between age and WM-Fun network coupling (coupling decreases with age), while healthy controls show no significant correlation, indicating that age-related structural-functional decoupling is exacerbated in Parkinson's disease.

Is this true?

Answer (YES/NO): NO